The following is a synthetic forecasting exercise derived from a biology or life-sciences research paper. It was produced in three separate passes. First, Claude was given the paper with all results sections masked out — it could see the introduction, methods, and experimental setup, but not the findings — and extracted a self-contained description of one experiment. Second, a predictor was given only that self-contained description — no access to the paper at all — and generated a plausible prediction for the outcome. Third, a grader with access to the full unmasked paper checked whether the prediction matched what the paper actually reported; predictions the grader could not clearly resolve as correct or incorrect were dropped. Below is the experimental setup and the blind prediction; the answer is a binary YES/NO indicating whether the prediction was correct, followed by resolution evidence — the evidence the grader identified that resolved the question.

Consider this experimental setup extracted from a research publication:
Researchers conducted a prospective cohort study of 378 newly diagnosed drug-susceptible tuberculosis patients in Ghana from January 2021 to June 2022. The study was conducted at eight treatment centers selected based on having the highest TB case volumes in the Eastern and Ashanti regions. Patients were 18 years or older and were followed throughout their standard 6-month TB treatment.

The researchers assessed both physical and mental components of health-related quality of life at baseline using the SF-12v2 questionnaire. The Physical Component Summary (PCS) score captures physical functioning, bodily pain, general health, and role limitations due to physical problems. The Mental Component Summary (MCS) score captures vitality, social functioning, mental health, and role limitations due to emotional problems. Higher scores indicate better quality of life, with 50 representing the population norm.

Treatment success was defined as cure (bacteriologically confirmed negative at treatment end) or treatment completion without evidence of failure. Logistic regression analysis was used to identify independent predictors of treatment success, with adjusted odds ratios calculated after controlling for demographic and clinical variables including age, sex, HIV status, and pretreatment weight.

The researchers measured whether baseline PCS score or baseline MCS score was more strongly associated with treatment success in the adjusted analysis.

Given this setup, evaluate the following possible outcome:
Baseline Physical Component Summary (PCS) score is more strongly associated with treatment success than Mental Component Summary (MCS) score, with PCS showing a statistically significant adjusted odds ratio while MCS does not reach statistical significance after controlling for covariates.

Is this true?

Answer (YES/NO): NO